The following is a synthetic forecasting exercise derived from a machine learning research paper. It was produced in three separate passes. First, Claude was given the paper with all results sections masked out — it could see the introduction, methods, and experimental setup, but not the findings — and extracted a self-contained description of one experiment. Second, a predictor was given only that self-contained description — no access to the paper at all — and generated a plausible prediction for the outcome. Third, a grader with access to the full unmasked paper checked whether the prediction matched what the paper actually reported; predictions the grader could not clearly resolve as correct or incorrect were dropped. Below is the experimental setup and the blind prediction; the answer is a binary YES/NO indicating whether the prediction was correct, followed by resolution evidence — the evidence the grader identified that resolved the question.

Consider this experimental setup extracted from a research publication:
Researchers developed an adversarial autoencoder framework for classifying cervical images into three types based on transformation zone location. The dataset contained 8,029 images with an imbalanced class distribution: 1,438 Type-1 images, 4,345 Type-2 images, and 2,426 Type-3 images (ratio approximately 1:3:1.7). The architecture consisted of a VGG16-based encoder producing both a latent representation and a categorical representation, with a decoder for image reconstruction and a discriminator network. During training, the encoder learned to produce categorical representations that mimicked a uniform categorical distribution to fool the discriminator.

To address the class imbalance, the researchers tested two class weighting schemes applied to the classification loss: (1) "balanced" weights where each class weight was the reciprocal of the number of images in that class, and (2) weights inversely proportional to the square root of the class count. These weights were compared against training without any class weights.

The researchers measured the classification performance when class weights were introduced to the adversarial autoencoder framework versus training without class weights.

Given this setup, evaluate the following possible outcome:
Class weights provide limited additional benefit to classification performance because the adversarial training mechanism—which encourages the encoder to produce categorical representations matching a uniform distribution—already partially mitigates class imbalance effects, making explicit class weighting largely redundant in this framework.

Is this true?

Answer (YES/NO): NO